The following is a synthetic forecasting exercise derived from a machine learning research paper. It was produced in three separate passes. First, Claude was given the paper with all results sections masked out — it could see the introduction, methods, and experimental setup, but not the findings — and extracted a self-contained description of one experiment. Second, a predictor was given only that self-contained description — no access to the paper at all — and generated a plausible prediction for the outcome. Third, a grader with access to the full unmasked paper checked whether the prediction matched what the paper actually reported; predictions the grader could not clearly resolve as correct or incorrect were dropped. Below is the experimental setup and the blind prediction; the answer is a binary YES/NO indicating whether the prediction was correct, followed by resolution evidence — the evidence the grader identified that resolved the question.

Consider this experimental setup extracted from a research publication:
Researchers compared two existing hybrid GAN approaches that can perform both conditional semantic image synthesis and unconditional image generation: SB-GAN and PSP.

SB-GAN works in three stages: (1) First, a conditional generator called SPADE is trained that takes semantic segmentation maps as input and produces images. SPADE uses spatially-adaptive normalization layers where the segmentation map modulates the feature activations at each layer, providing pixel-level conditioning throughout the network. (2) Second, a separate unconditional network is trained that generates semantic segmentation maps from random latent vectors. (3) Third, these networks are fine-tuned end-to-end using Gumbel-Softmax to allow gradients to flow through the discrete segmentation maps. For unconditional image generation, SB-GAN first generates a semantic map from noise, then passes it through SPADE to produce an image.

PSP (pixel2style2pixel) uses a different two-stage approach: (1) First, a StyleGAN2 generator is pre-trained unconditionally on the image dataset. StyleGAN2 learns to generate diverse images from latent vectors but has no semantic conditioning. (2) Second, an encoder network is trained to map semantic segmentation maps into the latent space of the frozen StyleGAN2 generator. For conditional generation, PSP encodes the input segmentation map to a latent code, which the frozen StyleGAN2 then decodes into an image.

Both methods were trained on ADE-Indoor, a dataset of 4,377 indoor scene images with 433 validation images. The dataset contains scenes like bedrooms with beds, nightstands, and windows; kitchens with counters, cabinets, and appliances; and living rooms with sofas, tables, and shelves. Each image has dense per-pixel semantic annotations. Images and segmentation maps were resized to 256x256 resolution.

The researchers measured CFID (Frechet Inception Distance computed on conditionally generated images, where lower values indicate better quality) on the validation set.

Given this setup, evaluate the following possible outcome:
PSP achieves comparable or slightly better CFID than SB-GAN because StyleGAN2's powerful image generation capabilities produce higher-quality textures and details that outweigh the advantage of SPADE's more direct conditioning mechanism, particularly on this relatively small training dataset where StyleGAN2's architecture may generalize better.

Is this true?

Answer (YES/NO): NO